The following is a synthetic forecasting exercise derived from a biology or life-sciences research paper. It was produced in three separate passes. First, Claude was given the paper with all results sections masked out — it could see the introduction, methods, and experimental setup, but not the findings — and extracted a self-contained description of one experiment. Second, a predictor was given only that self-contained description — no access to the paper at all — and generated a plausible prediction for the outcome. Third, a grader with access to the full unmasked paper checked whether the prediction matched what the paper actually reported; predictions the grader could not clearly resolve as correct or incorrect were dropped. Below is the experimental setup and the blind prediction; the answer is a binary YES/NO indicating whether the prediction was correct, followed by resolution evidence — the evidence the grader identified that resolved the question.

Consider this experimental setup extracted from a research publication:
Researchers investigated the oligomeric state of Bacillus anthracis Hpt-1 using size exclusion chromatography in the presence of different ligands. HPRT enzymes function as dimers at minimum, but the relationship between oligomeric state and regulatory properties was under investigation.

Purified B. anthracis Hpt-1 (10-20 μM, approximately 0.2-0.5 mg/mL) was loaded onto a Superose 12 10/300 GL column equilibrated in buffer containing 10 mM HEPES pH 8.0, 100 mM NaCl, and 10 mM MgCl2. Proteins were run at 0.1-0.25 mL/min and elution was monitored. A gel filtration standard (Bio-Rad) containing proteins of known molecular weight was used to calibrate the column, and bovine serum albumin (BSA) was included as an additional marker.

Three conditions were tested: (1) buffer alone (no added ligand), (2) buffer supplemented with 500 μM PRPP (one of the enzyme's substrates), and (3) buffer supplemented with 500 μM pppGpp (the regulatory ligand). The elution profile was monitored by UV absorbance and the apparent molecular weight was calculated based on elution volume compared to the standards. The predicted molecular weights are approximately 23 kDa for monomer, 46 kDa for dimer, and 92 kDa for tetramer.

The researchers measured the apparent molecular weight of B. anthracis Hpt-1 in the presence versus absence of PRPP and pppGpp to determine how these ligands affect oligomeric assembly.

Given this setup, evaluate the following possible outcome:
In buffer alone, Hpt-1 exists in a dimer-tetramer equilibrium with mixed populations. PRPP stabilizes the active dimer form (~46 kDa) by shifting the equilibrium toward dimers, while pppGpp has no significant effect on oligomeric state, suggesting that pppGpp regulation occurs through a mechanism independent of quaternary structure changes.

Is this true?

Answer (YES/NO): NO